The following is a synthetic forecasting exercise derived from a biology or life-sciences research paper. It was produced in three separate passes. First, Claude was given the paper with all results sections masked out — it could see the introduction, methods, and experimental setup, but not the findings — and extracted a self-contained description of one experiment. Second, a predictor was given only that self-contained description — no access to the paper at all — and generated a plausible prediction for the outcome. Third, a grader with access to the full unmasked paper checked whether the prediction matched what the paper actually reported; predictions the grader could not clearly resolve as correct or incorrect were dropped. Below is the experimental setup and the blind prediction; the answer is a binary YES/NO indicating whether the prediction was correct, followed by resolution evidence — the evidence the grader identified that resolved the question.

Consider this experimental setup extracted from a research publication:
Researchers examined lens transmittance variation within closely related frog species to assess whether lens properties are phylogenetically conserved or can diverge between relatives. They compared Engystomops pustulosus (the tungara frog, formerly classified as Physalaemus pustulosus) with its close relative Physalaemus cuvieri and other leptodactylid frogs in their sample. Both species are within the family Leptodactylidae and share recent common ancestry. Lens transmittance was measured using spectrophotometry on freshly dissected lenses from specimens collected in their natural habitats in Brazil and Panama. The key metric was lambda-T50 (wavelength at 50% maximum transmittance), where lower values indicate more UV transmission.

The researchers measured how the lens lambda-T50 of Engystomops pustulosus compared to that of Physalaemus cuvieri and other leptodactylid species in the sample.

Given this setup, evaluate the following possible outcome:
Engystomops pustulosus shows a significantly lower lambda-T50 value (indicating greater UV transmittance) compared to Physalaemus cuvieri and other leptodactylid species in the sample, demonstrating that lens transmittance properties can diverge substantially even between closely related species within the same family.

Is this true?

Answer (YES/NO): YES